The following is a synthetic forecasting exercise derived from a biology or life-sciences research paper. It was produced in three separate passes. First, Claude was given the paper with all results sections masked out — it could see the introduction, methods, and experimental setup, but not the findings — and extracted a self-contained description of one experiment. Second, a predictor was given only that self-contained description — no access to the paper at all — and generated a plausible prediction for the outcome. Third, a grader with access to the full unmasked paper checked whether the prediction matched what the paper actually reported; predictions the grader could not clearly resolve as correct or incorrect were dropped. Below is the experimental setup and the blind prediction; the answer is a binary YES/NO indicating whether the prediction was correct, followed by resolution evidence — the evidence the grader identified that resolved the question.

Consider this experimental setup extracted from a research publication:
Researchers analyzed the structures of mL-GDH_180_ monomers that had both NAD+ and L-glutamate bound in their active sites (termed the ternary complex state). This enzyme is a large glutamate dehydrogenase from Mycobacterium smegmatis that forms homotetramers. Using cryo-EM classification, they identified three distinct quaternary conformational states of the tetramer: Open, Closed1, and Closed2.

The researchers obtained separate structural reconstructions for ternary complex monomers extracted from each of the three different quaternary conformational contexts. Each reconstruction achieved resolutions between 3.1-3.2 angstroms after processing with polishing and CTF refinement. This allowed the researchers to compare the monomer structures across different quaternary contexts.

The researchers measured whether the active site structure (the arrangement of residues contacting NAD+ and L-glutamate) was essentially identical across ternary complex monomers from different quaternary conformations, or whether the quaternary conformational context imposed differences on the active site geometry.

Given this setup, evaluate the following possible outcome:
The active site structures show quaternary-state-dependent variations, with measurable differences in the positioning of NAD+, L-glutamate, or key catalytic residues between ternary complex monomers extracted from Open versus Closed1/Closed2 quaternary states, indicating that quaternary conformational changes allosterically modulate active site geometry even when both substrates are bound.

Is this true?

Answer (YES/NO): YES